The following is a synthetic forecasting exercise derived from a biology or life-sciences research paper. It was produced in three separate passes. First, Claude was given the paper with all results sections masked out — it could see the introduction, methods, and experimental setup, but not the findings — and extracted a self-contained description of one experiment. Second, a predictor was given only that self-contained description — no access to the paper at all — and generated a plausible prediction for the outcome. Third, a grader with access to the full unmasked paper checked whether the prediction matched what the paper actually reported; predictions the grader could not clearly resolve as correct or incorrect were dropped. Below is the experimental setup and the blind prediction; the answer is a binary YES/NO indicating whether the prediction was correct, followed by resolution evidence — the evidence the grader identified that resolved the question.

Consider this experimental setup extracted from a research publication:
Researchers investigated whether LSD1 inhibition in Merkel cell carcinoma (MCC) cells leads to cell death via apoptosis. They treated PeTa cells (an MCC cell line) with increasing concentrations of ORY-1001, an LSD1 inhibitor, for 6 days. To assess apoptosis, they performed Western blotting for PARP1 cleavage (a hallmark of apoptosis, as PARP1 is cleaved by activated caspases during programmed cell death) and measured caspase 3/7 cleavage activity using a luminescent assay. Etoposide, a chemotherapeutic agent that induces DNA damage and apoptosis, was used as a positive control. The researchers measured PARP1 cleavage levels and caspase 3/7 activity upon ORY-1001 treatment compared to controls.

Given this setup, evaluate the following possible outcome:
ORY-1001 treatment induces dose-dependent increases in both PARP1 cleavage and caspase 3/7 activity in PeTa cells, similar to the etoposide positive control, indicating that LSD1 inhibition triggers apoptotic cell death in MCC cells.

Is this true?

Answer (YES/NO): NO